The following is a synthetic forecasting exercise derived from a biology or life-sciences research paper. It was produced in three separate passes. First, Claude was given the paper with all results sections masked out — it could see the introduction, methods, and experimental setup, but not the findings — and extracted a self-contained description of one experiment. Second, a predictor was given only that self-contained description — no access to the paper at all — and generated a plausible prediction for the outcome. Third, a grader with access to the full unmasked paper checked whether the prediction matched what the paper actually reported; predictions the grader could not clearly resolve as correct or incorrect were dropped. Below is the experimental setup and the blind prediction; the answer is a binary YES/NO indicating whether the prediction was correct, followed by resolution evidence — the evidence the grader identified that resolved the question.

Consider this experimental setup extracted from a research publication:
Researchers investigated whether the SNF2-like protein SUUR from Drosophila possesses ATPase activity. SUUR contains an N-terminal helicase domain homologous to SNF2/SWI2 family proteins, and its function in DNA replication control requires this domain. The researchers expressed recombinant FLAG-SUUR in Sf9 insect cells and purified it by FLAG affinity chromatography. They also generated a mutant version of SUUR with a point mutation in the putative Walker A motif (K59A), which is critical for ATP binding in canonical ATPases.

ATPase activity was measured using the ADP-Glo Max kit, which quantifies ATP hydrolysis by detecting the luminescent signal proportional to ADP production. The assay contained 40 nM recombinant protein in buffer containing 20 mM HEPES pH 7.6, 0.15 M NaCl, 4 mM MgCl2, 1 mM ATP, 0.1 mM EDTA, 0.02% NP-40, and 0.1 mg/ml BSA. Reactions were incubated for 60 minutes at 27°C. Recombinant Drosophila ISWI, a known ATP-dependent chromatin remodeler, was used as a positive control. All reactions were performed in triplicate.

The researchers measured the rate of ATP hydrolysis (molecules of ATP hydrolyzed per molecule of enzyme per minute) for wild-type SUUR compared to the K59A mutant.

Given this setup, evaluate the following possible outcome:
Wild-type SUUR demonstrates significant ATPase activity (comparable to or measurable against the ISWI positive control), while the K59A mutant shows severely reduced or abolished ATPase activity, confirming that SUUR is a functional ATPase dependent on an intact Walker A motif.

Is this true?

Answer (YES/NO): YES